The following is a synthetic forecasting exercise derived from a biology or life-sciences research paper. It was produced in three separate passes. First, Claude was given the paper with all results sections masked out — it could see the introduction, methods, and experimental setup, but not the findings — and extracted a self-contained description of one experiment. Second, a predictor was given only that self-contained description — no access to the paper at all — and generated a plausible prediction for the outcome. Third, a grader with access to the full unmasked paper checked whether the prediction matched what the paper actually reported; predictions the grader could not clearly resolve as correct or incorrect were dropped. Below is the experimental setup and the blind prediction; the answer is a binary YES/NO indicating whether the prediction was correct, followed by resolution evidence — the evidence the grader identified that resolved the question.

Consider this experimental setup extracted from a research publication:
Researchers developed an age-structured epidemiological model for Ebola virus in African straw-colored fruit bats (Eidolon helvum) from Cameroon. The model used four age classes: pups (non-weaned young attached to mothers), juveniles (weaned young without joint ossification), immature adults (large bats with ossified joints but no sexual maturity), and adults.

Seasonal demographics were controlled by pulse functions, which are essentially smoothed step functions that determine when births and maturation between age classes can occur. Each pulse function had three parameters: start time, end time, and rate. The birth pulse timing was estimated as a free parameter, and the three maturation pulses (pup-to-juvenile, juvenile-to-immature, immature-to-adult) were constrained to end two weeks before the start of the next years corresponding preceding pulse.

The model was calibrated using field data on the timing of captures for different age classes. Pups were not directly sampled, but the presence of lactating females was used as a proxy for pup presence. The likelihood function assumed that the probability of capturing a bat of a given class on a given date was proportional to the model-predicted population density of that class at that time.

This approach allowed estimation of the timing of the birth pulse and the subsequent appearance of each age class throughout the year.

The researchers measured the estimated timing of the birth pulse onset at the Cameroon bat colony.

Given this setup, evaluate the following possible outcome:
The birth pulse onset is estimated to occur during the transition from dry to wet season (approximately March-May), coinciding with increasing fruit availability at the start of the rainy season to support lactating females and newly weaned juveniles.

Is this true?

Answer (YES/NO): NO